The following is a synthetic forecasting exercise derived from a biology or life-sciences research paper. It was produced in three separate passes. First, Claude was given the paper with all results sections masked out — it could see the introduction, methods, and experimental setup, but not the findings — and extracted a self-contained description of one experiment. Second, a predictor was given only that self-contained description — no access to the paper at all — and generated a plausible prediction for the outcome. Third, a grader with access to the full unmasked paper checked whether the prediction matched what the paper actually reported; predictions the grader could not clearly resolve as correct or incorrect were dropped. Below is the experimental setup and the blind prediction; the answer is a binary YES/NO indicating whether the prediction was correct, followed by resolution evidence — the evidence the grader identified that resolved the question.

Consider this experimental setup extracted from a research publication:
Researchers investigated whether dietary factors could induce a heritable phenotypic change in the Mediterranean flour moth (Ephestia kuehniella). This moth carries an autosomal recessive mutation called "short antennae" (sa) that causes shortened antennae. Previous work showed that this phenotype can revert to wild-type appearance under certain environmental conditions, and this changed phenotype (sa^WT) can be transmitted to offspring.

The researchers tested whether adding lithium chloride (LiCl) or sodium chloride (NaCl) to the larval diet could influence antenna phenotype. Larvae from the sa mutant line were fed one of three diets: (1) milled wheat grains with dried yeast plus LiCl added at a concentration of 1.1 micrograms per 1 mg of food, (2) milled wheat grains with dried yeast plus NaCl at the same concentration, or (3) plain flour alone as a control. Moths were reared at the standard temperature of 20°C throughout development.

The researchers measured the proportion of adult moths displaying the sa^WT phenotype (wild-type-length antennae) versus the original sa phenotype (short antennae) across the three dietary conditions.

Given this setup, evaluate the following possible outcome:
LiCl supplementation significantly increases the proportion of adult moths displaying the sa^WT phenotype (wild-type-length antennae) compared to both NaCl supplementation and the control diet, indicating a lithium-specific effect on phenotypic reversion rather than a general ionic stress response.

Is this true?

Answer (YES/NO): NO